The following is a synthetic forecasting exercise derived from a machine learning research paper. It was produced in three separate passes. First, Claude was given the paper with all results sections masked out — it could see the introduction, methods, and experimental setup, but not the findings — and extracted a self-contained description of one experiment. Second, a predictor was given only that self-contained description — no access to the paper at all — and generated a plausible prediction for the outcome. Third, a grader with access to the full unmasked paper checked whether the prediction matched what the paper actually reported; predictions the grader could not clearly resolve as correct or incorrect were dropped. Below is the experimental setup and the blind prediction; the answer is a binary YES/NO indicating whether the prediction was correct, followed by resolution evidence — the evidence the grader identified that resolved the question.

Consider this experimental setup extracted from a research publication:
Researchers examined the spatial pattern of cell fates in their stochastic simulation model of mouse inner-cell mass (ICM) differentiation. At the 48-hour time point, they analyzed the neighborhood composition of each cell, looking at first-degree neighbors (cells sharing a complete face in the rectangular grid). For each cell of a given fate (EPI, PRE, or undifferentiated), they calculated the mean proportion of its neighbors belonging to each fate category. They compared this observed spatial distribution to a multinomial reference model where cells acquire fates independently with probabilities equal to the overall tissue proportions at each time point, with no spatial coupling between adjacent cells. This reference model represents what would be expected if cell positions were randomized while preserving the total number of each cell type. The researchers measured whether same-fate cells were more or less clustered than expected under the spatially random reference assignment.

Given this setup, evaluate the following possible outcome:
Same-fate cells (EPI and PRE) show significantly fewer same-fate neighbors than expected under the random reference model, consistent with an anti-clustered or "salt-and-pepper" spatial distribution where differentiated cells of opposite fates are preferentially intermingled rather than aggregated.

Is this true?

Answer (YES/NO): NO